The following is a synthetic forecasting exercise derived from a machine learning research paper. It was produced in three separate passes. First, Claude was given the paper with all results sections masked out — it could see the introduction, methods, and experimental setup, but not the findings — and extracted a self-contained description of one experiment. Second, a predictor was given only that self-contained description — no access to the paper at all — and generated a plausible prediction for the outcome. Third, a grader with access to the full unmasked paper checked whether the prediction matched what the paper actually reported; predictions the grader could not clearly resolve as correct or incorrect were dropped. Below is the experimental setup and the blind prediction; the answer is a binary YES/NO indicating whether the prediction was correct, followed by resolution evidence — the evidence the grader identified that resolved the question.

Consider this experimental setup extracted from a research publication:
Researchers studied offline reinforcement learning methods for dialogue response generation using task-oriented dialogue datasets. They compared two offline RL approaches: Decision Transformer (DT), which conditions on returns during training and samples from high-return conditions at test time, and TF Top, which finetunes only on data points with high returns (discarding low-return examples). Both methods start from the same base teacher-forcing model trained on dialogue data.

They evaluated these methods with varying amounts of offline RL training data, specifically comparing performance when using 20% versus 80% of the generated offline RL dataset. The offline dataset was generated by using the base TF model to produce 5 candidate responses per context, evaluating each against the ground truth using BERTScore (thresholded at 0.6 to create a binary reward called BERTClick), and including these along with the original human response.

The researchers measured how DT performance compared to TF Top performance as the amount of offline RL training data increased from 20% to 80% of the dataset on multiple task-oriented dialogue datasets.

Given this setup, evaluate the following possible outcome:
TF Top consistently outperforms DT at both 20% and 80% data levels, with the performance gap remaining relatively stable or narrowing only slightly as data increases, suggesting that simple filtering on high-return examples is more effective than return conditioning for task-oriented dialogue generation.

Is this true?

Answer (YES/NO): NO